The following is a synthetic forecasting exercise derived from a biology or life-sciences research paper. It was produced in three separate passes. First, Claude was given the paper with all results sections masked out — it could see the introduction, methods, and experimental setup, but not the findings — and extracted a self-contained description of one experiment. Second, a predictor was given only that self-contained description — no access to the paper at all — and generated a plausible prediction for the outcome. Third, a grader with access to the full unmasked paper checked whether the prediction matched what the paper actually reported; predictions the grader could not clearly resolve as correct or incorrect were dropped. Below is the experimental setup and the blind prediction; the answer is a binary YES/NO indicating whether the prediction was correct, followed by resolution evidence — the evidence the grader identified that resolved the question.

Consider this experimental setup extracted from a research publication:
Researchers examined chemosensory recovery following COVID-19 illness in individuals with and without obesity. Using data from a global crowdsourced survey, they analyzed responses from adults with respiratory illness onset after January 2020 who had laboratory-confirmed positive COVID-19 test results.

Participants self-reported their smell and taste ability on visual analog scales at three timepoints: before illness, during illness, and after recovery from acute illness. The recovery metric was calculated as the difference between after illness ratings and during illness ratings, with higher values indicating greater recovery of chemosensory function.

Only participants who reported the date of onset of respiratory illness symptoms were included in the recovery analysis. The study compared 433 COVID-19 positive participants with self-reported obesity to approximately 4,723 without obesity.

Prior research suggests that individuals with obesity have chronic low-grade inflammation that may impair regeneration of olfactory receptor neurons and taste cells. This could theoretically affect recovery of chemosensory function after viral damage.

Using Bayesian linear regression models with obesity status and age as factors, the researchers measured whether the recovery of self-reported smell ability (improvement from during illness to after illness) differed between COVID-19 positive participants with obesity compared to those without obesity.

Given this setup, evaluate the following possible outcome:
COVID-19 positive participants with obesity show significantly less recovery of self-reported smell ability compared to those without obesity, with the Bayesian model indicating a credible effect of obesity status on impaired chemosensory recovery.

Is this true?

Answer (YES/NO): NO